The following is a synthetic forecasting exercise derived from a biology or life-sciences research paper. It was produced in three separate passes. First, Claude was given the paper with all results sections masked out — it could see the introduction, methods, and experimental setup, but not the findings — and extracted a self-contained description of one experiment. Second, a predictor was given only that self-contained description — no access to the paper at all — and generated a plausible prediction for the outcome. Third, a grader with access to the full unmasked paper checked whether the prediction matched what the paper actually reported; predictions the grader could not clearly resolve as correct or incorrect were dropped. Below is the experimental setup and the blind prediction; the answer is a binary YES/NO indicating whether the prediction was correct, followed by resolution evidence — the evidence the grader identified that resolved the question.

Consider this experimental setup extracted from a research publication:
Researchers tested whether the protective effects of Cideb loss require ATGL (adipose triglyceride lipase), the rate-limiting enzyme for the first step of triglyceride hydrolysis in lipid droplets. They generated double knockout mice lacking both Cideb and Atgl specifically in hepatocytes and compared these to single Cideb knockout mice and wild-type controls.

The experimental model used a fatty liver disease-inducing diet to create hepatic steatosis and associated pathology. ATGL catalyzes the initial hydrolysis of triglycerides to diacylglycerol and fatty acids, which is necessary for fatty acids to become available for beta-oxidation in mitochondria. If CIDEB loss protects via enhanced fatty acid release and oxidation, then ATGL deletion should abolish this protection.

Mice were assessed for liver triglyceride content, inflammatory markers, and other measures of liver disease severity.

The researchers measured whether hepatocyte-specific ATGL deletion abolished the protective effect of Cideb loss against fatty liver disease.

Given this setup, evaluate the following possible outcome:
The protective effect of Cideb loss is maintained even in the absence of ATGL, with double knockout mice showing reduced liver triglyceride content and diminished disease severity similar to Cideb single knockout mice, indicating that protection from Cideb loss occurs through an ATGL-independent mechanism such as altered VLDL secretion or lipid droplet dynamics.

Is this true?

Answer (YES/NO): NO